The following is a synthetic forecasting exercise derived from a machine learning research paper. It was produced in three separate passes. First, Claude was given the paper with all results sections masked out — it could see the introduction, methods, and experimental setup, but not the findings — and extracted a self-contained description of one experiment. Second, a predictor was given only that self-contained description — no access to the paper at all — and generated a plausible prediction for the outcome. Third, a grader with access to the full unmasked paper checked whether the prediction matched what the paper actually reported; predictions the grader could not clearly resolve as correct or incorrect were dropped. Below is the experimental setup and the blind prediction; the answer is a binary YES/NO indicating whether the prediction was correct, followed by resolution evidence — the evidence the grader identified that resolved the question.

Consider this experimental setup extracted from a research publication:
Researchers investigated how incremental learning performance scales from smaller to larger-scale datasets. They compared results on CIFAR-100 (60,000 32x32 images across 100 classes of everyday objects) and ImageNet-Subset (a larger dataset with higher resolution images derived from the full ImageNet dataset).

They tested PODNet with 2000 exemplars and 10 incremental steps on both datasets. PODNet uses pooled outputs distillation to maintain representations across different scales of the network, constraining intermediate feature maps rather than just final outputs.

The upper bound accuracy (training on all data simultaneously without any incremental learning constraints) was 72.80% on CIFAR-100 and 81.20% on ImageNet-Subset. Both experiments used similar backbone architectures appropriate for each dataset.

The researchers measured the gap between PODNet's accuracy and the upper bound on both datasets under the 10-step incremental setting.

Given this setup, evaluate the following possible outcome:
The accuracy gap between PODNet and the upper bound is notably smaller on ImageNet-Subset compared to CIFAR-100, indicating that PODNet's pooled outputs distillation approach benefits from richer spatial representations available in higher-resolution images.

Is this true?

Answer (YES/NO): YES